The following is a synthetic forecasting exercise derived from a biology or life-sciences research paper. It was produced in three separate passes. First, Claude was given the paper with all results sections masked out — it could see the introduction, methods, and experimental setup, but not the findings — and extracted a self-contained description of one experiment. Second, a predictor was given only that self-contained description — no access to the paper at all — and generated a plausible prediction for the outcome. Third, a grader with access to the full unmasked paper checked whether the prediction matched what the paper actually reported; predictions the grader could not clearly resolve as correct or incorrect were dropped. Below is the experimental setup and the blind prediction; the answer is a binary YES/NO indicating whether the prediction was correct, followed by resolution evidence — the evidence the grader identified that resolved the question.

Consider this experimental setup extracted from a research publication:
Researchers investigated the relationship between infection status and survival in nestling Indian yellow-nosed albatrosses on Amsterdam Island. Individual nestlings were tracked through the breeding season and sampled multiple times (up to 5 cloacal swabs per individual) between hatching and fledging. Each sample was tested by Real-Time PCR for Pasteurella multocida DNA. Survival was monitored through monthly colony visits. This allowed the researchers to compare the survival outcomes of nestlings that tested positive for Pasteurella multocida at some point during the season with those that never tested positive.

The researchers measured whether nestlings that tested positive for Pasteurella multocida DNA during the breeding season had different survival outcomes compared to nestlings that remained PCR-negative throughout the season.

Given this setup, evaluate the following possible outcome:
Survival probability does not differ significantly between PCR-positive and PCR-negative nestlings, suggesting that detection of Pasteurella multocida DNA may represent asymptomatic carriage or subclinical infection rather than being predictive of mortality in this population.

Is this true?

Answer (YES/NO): NO